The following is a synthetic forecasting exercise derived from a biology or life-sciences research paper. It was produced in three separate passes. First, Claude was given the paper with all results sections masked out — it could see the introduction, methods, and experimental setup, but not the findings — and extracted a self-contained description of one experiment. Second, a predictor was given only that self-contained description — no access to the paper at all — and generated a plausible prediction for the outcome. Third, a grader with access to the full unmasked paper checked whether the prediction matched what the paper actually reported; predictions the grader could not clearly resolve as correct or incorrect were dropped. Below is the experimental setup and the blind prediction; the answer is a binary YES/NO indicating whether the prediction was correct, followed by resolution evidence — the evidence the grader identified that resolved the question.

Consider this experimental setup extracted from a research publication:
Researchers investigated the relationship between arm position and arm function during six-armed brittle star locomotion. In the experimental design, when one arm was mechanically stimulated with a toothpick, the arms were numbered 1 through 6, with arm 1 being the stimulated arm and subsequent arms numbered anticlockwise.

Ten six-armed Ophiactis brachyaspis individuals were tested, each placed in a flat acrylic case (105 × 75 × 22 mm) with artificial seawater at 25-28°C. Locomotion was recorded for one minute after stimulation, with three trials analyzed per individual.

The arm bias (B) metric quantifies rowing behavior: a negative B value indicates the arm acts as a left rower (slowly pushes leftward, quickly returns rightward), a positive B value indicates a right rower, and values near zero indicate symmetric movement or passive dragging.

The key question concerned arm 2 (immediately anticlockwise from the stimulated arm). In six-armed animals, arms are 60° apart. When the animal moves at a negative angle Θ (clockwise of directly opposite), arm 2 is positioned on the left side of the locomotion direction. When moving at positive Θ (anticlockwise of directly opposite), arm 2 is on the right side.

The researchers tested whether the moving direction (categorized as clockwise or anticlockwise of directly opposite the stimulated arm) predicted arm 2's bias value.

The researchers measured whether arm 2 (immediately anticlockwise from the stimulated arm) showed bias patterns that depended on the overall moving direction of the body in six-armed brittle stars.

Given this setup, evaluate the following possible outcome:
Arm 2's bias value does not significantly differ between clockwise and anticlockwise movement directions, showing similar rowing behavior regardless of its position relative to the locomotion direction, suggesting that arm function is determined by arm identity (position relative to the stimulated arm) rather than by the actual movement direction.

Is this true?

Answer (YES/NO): NO